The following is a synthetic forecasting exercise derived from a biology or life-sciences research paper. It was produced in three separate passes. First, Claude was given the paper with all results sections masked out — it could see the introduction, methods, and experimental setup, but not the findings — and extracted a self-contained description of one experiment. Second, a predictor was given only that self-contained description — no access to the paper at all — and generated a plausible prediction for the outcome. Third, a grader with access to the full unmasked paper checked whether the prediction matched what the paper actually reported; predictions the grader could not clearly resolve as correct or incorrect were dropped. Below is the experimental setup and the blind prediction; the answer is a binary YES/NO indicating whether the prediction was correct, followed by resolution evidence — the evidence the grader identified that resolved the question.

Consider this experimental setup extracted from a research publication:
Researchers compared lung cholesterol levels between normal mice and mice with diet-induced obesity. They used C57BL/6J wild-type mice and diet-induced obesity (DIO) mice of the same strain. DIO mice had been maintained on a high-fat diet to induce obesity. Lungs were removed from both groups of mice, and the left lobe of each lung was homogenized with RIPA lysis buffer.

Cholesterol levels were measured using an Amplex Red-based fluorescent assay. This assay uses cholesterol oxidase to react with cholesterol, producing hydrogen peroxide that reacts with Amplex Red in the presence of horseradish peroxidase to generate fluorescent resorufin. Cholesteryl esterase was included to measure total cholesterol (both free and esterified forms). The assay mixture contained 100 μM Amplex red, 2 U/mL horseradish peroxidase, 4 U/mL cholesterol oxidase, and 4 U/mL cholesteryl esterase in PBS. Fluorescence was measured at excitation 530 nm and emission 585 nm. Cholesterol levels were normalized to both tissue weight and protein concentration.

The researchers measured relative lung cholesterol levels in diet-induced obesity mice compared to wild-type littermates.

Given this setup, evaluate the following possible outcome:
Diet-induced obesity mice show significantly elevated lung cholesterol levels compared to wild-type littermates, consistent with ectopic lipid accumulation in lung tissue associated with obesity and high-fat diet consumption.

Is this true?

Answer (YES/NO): YES